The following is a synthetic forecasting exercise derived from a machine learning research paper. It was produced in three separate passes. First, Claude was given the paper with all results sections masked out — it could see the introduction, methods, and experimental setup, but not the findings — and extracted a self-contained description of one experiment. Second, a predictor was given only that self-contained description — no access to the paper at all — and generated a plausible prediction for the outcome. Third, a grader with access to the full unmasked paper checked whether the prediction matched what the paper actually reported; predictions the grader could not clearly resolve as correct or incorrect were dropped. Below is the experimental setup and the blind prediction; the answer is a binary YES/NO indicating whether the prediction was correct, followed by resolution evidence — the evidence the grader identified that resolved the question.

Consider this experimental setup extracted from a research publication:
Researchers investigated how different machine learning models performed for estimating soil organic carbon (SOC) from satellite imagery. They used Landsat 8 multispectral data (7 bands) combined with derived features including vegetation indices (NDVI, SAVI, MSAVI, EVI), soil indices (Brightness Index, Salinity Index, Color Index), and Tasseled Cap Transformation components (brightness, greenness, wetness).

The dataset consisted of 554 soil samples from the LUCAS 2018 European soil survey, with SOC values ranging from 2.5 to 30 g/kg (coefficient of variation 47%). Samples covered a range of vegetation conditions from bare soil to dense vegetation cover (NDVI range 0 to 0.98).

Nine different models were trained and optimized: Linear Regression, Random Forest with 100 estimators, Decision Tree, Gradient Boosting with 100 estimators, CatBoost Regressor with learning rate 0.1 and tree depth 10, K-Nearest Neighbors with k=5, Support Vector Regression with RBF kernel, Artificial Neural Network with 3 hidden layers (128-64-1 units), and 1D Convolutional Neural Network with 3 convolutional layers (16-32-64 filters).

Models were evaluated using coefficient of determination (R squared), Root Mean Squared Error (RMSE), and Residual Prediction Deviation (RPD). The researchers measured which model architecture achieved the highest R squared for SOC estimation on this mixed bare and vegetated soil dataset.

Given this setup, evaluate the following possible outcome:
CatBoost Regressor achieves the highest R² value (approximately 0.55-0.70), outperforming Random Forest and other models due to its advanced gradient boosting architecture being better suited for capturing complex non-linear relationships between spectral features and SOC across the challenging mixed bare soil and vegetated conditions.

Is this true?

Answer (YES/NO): NO